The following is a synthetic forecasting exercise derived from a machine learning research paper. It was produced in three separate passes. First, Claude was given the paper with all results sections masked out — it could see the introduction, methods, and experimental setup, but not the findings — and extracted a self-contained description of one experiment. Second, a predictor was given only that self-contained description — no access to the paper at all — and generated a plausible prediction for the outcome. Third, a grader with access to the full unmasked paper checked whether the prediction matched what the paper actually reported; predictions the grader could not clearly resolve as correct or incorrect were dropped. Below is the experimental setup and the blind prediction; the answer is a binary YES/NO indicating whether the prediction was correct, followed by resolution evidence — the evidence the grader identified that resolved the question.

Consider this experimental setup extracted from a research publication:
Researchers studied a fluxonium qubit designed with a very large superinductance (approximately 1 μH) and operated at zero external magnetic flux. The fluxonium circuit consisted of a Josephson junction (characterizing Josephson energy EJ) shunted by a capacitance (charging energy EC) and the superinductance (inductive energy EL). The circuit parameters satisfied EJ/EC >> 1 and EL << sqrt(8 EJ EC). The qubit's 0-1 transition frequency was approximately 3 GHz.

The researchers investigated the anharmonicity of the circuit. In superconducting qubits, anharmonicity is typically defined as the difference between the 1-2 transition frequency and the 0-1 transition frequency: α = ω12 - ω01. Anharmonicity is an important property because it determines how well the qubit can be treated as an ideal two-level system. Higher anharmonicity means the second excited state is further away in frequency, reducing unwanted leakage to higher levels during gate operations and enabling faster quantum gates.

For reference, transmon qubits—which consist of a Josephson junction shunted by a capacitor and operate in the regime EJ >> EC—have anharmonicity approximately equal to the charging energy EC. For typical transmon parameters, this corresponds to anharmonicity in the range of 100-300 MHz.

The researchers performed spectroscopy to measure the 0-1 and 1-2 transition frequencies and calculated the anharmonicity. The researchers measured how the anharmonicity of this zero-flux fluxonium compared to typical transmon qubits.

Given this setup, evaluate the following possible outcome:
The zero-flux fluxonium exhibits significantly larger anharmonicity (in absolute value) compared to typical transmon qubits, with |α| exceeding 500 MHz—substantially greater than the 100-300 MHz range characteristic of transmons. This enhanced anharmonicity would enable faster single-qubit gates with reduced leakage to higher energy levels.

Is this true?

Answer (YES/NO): YES